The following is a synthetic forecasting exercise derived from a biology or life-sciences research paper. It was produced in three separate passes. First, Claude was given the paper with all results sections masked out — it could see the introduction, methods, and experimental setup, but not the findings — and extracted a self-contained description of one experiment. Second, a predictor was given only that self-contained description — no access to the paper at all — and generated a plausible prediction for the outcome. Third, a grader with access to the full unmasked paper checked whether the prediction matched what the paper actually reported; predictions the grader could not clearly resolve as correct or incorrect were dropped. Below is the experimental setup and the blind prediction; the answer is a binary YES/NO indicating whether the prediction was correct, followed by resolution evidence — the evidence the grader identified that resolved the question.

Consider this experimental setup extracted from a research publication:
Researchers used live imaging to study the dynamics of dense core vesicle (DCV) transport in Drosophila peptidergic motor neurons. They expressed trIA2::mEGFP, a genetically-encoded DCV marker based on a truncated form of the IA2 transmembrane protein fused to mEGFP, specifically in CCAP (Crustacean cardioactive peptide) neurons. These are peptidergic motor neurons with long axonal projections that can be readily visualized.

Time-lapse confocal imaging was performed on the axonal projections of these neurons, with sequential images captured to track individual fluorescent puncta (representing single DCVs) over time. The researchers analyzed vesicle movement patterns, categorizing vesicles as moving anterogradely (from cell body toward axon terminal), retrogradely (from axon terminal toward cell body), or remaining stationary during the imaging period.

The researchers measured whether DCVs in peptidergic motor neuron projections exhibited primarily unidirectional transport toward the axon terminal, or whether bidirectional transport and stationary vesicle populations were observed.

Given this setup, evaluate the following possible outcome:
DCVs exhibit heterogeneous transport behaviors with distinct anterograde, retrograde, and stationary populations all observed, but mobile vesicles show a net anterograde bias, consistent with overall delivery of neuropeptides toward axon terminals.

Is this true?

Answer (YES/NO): YES